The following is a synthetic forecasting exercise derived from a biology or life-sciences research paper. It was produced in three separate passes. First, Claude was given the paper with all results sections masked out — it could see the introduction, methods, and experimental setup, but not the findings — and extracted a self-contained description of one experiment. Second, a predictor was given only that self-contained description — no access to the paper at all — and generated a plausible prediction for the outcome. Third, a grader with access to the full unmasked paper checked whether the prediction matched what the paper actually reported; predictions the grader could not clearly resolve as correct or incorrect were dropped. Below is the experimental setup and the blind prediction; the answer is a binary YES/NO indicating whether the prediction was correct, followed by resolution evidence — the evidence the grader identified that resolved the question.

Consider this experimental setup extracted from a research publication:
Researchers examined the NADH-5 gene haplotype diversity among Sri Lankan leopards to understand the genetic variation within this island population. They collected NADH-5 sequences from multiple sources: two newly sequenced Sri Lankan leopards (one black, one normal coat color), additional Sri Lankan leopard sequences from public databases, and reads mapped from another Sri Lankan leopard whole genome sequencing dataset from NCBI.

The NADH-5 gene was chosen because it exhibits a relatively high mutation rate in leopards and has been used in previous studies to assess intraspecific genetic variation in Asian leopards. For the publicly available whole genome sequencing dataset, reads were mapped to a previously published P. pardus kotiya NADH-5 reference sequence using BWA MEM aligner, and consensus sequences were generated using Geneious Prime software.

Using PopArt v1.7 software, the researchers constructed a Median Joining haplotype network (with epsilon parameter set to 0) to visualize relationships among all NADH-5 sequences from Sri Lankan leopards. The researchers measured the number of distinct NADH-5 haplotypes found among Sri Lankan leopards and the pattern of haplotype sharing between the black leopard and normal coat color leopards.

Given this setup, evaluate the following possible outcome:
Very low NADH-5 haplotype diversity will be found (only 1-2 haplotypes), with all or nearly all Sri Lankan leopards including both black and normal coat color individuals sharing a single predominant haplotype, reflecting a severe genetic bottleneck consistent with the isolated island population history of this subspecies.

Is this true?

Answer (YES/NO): NO